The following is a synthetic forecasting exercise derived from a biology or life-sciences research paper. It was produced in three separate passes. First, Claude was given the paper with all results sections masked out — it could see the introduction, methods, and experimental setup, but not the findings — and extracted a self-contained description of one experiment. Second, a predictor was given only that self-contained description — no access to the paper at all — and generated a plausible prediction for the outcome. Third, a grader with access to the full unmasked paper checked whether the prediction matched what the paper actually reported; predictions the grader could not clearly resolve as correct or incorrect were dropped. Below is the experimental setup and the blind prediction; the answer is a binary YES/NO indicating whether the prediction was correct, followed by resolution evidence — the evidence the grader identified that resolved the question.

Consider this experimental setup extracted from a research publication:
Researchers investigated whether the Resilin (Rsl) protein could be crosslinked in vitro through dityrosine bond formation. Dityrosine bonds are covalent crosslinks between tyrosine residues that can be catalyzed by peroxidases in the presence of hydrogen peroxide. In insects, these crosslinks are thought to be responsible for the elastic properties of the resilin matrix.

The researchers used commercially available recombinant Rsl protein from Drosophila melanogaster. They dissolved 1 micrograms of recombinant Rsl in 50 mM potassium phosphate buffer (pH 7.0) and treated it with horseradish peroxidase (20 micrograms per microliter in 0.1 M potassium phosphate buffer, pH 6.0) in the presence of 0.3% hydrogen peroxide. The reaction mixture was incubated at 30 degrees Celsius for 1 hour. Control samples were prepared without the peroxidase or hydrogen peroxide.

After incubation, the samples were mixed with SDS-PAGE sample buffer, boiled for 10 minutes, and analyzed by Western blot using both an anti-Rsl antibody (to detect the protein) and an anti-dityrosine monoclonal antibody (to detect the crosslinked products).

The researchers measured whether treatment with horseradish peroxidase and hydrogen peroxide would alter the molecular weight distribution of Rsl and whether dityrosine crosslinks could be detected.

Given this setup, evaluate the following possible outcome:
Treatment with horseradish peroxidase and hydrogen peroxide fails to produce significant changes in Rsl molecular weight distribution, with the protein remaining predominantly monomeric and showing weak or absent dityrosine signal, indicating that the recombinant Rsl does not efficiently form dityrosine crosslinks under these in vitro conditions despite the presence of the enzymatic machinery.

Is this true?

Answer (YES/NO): NO